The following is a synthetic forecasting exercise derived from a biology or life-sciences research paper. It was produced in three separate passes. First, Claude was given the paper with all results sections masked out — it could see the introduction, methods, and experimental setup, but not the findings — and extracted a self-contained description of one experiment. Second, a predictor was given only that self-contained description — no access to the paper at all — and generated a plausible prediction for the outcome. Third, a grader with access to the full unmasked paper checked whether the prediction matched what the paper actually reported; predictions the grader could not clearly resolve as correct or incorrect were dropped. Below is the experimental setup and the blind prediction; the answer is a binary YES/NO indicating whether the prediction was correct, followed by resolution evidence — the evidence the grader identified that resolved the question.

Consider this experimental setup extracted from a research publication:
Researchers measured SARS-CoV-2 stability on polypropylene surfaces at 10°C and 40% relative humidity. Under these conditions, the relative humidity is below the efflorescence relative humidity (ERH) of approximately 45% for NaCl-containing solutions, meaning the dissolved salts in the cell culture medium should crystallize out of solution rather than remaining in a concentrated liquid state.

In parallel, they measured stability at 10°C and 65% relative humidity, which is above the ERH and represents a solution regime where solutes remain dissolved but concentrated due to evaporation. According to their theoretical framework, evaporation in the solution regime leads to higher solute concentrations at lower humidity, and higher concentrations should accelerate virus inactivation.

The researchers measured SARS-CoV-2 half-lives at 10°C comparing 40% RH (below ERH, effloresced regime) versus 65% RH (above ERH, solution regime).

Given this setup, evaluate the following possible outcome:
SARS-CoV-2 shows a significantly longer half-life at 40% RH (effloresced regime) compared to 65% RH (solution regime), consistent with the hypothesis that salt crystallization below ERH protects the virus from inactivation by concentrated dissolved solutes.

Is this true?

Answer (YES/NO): YES